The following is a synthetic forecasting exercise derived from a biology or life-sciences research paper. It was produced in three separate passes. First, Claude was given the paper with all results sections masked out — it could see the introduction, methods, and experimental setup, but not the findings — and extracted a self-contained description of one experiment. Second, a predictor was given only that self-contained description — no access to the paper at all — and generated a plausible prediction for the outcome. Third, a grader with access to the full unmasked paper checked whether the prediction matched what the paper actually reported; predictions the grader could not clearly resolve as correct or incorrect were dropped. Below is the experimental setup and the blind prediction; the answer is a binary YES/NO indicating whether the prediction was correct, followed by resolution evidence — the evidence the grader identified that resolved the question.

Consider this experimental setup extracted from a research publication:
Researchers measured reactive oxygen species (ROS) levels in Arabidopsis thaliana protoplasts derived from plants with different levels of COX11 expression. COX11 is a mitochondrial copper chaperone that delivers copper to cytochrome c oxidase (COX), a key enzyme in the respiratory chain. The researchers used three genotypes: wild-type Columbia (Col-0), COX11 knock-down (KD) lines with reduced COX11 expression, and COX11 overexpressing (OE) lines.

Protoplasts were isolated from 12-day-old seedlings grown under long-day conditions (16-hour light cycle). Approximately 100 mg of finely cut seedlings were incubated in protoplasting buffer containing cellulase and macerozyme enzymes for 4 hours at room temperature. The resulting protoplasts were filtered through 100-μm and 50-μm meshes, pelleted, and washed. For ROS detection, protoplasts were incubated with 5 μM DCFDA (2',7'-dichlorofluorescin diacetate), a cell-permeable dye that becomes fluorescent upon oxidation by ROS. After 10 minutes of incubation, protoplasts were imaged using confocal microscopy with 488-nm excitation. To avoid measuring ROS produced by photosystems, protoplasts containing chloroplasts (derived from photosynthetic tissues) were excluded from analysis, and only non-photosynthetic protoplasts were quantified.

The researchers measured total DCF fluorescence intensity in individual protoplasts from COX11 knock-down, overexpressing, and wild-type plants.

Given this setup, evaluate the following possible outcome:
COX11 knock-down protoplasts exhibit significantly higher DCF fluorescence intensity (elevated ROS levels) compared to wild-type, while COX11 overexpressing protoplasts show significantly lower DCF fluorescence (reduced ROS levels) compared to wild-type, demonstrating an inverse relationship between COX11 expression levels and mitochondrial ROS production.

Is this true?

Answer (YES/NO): NO